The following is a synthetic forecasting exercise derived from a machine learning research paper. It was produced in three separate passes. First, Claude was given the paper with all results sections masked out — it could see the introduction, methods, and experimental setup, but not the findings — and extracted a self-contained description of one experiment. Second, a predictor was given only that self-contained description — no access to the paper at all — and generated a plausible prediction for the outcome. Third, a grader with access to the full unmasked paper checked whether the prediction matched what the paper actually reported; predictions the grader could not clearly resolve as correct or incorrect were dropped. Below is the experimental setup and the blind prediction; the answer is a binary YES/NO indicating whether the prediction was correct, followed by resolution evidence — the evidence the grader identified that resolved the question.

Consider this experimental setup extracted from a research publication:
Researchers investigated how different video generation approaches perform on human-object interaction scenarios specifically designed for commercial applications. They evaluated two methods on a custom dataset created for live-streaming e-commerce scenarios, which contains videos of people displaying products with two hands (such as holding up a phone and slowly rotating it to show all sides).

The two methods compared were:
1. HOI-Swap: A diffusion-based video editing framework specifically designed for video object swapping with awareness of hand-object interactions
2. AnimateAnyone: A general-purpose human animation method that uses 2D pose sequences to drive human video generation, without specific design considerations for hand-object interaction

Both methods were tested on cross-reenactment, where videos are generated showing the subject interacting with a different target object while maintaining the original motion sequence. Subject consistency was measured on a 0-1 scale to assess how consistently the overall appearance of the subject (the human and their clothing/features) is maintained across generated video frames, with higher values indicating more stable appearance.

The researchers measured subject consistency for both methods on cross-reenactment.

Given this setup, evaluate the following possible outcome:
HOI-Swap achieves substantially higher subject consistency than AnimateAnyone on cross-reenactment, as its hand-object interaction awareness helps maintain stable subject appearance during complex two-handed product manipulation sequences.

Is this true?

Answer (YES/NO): NO